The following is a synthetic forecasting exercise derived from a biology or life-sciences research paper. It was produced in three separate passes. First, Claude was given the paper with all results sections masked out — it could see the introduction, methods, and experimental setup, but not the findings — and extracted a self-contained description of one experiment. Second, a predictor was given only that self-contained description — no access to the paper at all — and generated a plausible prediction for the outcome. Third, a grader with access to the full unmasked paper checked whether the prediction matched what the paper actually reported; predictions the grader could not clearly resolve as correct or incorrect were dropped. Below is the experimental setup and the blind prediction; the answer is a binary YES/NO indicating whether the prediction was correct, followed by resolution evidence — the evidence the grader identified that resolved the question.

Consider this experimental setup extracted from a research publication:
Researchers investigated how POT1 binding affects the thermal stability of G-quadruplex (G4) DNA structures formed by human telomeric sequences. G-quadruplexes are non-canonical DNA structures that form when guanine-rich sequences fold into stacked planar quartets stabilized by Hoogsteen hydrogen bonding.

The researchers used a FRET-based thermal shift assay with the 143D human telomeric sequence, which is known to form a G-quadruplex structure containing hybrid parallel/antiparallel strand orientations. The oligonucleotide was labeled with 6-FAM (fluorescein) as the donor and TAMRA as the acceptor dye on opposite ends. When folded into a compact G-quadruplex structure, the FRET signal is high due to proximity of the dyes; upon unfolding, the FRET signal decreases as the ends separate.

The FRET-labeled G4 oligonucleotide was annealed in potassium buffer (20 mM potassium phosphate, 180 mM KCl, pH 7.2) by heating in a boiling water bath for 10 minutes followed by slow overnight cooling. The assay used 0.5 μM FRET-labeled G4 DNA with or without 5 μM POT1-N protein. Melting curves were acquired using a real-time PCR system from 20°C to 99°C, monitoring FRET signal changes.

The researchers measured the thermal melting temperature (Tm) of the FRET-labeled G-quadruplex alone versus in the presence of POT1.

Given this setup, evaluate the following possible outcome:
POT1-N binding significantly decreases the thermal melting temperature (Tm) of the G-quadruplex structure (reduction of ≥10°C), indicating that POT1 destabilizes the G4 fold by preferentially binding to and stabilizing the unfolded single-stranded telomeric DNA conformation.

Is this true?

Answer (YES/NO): NO